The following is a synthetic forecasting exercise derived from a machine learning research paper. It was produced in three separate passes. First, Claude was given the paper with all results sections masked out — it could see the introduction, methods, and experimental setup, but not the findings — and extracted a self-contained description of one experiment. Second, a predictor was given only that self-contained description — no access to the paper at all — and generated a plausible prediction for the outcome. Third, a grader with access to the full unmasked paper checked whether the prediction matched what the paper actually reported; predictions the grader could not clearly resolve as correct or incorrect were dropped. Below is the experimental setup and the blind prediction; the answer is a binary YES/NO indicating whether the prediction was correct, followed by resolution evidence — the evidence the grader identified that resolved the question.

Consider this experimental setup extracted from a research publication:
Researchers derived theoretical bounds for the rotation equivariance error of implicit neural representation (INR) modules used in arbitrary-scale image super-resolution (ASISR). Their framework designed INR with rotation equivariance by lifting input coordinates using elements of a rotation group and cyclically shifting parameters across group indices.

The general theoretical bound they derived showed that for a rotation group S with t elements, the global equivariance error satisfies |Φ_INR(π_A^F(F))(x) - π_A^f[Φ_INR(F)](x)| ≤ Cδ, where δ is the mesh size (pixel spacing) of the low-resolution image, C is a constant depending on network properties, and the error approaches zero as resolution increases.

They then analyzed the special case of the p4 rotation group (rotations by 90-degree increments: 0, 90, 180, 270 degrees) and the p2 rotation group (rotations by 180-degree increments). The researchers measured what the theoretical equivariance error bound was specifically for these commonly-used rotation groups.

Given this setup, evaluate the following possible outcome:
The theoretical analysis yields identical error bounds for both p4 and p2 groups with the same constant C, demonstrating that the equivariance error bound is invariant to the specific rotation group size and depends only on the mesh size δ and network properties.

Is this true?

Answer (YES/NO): NO